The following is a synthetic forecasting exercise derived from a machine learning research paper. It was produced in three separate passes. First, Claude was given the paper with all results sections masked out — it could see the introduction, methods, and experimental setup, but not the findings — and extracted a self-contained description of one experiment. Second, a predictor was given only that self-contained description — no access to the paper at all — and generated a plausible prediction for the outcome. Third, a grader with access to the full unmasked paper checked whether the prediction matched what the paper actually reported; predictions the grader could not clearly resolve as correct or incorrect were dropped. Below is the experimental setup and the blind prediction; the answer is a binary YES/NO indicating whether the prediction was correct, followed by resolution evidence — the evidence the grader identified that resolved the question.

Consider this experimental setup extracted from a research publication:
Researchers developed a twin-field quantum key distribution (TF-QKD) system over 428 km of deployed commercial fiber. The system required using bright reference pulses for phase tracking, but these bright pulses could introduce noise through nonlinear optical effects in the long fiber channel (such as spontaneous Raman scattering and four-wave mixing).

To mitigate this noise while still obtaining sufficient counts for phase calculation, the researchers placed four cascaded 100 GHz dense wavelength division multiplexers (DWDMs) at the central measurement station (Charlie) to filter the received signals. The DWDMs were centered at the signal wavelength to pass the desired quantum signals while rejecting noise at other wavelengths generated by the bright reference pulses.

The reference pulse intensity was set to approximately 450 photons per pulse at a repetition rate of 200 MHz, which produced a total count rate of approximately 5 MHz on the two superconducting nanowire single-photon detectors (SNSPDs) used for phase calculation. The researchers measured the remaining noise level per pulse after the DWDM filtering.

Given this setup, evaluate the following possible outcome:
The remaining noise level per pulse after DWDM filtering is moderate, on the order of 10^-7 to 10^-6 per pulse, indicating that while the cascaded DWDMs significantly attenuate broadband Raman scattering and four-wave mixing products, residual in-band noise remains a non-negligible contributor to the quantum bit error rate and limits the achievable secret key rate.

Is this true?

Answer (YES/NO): NO